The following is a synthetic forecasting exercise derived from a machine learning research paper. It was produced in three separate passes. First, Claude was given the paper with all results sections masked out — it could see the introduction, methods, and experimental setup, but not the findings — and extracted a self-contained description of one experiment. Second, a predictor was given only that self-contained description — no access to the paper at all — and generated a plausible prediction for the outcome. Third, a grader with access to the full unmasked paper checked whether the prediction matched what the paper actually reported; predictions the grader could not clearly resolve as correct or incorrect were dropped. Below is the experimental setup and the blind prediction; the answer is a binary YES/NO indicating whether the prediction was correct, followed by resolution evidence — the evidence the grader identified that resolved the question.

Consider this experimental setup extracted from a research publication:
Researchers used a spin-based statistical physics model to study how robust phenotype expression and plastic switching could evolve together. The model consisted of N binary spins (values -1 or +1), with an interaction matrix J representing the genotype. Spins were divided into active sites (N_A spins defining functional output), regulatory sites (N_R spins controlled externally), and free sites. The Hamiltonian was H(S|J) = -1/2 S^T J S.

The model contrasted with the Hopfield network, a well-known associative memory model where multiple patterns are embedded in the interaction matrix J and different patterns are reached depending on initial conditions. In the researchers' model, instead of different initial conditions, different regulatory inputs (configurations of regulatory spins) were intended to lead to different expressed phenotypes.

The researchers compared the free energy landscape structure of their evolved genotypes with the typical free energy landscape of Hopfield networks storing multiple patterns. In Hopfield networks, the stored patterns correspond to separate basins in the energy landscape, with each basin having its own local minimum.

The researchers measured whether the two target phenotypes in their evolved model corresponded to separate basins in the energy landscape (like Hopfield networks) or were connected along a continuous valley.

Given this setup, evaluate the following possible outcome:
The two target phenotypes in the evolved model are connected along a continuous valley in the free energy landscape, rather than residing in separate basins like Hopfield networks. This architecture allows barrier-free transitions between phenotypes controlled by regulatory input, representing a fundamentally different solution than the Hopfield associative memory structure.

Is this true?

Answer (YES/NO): YES